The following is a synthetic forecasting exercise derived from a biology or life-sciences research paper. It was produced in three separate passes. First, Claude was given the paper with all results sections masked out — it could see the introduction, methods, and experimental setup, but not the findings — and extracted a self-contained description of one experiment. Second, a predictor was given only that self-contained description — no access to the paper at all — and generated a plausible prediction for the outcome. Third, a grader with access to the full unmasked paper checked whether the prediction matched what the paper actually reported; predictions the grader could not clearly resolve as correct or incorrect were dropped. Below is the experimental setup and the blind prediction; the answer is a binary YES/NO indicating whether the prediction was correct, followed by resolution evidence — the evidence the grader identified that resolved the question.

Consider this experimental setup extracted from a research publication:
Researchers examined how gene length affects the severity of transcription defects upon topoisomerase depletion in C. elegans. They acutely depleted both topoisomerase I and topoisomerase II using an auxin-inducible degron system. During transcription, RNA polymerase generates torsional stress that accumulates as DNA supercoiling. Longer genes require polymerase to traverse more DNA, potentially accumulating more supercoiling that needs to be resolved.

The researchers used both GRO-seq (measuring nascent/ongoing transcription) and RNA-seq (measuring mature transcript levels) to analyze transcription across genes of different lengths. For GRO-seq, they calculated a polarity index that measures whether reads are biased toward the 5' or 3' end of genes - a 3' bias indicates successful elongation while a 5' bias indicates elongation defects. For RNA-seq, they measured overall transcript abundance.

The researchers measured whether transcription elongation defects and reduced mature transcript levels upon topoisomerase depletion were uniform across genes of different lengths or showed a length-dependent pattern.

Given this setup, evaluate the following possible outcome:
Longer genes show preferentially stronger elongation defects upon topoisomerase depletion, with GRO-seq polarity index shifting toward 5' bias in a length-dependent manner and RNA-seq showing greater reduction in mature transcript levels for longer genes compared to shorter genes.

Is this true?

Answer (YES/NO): YES